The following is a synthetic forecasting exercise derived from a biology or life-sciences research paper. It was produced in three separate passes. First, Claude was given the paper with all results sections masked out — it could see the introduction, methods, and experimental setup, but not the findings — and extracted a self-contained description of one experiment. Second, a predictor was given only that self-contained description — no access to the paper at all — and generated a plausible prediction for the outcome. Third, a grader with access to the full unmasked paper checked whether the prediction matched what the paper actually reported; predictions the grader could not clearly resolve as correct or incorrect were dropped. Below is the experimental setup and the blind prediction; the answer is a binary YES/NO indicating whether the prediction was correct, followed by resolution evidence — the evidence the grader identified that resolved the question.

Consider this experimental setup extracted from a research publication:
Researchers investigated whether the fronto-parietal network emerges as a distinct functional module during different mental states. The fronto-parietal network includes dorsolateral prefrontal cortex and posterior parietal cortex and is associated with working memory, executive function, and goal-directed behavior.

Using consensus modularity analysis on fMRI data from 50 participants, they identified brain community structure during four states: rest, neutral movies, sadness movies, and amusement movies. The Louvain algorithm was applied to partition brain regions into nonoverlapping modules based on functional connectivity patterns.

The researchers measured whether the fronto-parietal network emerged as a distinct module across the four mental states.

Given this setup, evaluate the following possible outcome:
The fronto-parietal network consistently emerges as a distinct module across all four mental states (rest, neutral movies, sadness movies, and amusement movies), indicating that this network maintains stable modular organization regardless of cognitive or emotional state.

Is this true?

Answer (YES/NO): YES